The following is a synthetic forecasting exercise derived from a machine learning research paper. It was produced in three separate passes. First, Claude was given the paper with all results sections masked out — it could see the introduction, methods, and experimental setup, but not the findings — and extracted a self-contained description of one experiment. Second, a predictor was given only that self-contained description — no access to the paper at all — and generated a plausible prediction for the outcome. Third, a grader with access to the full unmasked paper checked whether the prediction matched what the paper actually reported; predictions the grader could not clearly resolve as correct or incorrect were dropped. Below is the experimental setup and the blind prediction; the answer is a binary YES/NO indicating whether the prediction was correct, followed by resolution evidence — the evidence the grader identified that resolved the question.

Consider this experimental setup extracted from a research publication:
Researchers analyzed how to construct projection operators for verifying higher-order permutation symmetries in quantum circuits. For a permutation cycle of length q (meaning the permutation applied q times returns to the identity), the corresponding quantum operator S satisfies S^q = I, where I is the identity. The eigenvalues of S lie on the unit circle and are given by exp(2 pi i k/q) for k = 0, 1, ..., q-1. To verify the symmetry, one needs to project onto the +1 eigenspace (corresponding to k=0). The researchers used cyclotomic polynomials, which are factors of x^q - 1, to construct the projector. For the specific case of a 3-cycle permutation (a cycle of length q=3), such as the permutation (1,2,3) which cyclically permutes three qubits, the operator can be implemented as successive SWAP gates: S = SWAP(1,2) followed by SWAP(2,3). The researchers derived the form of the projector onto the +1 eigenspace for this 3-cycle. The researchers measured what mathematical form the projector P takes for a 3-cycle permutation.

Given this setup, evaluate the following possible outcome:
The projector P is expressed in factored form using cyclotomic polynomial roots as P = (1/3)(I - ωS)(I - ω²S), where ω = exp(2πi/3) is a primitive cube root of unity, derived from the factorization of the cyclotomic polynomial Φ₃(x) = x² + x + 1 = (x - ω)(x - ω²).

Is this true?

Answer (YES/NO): NO